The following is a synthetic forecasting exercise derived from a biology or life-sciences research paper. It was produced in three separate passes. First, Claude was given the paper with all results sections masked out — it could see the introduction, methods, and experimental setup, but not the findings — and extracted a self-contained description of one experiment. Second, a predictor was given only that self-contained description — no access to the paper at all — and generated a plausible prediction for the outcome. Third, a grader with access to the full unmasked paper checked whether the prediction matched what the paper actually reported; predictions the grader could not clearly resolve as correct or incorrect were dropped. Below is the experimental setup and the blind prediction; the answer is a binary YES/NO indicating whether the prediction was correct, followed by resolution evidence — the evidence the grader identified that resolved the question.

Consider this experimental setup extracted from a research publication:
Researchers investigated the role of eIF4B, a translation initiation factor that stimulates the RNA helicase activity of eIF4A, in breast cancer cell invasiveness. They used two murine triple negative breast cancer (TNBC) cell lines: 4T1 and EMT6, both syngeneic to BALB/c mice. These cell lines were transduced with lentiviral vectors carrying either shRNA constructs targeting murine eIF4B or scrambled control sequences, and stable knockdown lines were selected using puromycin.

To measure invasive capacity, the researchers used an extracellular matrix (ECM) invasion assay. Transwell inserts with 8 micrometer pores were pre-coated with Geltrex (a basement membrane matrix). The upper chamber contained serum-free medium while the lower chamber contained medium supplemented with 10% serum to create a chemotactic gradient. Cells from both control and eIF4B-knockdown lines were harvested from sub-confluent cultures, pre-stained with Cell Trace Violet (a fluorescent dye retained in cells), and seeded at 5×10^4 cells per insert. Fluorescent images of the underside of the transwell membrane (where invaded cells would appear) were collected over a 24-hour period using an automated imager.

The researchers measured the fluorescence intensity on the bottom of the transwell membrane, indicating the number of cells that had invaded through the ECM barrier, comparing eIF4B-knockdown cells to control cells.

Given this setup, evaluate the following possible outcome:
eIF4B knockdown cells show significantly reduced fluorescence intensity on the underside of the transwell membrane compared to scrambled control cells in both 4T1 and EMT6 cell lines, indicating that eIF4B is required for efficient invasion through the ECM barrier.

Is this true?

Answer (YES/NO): NO